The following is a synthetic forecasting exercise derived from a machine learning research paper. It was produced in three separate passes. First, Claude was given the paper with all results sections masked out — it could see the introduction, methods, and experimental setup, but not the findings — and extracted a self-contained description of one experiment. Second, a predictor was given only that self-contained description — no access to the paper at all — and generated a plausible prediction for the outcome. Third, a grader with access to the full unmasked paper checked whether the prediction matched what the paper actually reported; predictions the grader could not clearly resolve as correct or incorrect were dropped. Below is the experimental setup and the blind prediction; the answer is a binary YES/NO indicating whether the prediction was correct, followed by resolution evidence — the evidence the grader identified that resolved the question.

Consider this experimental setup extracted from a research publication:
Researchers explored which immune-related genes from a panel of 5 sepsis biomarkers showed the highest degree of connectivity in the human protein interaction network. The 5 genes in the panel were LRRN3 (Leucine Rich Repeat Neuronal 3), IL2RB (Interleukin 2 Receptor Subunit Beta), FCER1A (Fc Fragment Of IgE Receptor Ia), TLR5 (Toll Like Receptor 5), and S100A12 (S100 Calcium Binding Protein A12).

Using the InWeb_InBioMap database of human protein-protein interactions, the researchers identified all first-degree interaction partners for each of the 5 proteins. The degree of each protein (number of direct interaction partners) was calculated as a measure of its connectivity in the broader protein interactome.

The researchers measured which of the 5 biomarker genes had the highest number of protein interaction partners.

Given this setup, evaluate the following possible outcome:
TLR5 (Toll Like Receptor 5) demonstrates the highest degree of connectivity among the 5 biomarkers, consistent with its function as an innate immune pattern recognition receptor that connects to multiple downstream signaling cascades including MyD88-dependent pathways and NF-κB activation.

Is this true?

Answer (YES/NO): NO